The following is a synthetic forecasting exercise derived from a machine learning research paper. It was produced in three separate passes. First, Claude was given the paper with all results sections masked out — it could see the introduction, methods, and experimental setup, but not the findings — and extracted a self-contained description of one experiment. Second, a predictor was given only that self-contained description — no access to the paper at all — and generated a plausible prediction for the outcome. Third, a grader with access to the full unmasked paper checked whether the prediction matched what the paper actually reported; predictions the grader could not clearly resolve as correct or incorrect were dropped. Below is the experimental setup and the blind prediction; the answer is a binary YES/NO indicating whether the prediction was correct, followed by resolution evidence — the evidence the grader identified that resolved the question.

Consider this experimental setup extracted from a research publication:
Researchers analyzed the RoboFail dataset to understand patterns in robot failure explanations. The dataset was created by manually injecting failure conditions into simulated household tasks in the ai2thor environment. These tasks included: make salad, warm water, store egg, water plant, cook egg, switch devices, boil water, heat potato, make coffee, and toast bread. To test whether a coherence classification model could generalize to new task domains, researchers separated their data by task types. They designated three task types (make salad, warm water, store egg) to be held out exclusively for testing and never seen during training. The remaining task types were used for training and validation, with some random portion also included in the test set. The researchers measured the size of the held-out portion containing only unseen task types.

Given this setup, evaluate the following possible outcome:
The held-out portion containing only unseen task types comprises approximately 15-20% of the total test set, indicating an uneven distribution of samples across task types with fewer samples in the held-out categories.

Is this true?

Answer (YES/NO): NO